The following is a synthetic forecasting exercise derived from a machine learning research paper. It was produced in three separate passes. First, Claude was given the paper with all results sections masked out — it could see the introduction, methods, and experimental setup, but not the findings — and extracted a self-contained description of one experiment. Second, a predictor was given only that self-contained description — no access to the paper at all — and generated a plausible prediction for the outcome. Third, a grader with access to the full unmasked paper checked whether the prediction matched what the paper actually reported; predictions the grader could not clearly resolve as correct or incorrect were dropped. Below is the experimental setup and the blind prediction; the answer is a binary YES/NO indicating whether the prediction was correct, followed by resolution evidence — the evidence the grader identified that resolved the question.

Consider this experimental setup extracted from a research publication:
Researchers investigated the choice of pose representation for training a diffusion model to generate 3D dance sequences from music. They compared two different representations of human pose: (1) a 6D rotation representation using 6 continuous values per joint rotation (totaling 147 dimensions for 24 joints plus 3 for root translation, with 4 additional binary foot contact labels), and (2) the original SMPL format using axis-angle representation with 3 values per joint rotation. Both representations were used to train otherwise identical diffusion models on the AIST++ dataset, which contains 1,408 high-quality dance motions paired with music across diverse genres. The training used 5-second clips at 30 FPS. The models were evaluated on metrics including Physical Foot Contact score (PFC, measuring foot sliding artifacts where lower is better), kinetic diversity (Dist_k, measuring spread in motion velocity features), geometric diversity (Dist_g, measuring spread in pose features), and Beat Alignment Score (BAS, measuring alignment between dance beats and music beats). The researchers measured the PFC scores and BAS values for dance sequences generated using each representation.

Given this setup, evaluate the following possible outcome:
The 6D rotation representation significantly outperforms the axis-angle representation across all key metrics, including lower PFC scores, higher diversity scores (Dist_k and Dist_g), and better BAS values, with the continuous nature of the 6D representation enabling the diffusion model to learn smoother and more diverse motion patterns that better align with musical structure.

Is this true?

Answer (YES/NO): YES